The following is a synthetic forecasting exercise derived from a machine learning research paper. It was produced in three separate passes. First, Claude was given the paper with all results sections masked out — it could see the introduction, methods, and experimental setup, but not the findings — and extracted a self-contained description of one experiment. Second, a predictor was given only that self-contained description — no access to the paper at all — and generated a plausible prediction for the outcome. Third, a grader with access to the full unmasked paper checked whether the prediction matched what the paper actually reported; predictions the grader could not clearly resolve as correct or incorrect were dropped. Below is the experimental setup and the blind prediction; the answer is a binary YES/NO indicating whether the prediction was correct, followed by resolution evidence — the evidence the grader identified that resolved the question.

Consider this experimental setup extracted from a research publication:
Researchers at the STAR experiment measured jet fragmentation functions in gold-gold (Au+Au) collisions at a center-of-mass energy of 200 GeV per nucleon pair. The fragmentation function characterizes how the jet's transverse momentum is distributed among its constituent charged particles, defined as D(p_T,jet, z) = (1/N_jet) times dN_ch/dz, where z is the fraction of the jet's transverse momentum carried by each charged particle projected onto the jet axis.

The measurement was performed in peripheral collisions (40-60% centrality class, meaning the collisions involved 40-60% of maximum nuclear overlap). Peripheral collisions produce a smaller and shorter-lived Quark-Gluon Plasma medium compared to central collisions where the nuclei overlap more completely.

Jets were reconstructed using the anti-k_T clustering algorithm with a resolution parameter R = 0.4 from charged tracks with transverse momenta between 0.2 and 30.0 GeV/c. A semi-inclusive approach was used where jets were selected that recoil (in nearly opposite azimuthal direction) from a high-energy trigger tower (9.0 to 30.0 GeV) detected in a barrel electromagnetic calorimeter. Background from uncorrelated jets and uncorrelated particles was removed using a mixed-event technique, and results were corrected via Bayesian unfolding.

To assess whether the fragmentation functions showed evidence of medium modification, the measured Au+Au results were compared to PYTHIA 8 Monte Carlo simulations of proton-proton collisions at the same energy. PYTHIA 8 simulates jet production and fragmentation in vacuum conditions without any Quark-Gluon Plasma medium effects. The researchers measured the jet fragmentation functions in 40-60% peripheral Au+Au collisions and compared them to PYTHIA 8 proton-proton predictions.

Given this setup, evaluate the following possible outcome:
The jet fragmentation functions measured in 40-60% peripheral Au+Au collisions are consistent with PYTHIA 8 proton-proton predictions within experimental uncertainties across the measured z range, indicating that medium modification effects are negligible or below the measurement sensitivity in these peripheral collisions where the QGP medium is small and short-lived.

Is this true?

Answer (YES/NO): YES